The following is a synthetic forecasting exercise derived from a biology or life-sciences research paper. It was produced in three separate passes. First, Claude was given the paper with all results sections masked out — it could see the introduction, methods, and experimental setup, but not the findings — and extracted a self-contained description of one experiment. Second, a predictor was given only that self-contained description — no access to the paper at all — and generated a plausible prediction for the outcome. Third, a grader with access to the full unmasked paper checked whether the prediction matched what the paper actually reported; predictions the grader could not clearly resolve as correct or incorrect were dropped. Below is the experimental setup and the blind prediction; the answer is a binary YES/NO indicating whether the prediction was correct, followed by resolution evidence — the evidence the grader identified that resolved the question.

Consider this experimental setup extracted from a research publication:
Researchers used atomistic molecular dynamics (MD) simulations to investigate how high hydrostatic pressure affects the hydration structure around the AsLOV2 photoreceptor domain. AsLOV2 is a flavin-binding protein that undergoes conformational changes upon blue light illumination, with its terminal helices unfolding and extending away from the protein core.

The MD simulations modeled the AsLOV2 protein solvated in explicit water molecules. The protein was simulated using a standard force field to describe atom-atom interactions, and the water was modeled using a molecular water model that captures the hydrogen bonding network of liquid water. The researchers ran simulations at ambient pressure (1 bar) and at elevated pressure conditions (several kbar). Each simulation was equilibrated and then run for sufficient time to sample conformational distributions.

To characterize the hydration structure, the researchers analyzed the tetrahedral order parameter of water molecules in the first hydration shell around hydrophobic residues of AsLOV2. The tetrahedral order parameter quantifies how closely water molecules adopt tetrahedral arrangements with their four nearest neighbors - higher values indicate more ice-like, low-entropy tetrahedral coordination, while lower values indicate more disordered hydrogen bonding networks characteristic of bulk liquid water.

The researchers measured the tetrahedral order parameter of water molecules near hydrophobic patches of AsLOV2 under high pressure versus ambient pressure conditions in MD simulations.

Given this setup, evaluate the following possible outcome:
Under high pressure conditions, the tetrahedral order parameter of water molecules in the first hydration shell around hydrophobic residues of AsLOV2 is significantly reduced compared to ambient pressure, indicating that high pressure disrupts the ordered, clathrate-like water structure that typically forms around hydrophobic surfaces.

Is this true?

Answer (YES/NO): YES